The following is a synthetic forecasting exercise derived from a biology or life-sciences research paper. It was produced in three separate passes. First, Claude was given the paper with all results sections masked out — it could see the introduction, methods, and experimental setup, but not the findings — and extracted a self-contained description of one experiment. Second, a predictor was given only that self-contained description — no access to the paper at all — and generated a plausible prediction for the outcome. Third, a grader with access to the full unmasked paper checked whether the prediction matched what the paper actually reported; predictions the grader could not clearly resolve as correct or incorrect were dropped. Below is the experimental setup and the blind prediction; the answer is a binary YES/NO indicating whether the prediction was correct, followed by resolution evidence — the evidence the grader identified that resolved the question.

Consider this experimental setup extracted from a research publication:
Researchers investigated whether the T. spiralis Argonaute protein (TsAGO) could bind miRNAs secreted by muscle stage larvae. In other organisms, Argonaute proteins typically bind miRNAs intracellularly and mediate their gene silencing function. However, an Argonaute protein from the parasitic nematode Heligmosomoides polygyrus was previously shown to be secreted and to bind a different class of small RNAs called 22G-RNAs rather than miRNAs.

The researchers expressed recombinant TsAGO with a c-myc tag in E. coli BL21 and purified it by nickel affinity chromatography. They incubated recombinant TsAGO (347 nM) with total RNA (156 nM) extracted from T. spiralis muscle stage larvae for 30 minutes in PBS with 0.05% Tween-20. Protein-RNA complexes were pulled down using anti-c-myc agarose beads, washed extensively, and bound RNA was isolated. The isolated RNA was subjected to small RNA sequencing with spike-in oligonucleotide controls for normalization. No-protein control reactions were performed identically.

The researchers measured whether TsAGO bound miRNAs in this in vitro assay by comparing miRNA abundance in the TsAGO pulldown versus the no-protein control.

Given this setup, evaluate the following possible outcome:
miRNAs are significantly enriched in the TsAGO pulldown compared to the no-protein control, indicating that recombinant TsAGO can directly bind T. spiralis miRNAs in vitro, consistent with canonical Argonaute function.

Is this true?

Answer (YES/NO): YES